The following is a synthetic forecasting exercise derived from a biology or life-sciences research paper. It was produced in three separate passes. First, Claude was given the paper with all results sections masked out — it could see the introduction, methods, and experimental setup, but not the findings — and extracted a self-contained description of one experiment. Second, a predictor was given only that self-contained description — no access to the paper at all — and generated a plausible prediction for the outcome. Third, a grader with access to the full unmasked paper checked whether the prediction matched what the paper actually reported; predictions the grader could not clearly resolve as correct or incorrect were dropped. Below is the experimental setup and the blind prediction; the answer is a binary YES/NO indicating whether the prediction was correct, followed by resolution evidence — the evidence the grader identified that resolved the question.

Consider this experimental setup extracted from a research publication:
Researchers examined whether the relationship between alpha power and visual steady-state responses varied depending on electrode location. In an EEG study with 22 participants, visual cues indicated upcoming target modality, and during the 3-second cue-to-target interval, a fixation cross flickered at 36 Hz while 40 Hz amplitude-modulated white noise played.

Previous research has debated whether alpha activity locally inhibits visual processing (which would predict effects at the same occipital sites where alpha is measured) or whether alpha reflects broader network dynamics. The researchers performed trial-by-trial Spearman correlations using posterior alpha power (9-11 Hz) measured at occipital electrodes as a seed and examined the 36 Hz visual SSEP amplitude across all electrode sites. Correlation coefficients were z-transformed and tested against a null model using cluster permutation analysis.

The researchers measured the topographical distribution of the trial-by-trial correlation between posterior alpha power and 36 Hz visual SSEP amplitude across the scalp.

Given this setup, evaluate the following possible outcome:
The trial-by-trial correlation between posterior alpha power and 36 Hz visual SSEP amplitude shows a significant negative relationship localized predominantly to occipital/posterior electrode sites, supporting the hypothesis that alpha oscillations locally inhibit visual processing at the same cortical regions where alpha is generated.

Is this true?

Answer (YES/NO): NO